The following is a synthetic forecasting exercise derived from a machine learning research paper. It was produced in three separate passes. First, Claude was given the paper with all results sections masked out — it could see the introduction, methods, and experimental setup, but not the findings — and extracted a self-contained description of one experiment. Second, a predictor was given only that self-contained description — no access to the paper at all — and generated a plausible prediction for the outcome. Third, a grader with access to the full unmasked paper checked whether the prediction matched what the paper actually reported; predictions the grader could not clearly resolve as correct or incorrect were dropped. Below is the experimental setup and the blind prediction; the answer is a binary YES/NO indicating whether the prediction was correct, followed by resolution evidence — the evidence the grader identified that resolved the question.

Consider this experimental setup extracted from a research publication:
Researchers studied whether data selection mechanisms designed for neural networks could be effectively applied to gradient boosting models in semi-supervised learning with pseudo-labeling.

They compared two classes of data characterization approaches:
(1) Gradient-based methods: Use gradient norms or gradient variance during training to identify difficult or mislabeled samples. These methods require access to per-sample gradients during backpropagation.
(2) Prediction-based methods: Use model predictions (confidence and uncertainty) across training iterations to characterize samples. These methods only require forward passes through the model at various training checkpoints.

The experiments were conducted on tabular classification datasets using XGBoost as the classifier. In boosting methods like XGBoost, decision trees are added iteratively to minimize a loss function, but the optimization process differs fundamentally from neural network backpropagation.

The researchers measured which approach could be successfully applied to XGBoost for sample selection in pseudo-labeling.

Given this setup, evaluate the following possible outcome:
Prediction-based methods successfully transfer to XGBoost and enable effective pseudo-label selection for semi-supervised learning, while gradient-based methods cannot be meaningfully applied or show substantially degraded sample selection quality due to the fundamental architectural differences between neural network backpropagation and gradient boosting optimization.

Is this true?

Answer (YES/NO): YES